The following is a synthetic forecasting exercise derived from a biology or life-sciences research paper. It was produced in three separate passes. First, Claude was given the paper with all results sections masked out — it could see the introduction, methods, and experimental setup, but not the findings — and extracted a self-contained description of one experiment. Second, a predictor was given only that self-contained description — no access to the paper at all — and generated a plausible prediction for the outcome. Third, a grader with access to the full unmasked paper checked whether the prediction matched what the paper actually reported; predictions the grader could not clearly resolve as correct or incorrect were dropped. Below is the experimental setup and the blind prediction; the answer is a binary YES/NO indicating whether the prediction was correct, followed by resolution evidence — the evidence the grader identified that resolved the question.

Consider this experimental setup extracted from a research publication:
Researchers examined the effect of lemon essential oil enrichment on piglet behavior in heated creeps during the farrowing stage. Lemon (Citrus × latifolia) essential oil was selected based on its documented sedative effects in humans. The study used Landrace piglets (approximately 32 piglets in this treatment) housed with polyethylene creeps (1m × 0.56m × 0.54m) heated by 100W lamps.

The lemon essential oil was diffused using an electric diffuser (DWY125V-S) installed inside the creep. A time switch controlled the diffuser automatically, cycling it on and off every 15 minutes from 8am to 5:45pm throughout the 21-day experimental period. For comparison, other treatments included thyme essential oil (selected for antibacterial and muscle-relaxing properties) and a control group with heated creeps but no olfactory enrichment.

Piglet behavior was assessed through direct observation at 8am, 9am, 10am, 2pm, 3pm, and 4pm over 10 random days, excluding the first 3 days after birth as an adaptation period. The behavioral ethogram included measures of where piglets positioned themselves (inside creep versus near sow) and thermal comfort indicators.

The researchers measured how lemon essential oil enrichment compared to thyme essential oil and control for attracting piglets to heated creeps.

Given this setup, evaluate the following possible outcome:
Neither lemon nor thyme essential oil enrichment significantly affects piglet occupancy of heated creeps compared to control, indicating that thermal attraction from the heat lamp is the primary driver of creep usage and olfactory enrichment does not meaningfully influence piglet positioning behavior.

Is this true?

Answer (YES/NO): NO